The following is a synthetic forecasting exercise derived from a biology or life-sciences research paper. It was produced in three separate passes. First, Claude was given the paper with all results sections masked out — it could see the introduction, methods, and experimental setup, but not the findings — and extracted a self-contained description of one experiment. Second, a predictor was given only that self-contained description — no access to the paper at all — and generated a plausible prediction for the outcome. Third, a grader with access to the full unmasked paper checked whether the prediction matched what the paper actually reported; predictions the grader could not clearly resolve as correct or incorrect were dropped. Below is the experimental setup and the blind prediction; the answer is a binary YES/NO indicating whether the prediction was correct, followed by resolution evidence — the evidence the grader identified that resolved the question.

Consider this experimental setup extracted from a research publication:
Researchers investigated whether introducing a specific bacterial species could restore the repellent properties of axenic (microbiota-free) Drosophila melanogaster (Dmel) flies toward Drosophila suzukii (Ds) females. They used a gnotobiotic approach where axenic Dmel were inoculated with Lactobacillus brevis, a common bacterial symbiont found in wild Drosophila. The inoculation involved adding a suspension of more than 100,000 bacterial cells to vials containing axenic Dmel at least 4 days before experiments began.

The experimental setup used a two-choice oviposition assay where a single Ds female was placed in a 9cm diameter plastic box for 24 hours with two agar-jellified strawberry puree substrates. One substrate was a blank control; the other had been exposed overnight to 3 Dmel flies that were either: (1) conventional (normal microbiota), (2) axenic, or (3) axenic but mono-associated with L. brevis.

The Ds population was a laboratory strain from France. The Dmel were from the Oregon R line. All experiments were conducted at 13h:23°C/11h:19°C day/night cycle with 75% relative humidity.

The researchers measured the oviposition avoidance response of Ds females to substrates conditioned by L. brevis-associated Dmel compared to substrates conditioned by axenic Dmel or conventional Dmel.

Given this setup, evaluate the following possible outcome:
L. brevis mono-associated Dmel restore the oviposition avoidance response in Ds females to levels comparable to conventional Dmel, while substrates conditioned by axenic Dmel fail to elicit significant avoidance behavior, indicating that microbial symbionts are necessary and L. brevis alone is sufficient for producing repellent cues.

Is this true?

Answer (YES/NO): YES